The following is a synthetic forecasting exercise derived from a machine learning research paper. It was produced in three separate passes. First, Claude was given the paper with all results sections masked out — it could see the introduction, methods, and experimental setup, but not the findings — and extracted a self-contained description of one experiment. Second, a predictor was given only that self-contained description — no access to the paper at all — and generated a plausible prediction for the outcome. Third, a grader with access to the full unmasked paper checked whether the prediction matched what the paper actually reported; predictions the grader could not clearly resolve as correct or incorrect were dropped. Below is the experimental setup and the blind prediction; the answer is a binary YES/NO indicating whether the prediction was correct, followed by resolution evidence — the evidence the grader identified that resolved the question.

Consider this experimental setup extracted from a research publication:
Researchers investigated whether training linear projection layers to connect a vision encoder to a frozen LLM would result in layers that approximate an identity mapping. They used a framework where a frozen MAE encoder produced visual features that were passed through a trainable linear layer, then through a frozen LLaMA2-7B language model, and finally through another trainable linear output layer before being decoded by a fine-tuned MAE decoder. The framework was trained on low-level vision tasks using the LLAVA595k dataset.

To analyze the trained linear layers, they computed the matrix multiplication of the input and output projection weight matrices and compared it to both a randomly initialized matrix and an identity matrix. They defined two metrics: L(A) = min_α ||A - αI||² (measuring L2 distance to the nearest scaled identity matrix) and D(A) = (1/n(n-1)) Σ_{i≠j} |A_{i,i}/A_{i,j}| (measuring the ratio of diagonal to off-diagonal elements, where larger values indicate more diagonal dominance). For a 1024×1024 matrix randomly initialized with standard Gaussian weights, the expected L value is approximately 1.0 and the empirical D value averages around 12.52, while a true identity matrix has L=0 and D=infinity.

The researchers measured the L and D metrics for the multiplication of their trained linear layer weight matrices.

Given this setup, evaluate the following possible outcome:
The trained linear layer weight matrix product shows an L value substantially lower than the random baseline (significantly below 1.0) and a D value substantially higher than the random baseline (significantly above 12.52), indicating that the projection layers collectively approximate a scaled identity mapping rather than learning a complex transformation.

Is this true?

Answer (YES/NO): YES